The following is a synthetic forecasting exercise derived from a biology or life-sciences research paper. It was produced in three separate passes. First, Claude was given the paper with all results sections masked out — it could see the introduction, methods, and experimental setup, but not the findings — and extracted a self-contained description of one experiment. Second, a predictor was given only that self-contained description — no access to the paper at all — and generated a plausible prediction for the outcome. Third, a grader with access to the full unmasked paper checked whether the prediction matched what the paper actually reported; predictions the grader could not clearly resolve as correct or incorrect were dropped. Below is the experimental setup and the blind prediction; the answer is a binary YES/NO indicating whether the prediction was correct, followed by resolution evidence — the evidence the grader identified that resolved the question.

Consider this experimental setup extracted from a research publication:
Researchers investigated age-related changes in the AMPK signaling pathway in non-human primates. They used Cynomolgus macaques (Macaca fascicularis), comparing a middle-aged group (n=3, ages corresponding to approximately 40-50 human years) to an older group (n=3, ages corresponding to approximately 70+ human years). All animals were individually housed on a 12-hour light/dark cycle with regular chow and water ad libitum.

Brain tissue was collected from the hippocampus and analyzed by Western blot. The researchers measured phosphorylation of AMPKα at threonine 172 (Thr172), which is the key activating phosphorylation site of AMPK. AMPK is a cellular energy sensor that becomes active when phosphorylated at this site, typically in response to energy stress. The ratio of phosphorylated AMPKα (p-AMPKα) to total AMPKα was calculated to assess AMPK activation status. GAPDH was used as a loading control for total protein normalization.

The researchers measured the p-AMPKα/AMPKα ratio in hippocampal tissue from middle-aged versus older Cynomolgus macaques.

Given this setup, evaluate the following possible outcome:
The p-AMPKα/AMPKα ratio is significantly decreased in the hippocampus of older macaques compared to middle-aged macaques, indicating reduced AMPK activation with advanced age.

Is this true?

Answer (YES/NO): NO